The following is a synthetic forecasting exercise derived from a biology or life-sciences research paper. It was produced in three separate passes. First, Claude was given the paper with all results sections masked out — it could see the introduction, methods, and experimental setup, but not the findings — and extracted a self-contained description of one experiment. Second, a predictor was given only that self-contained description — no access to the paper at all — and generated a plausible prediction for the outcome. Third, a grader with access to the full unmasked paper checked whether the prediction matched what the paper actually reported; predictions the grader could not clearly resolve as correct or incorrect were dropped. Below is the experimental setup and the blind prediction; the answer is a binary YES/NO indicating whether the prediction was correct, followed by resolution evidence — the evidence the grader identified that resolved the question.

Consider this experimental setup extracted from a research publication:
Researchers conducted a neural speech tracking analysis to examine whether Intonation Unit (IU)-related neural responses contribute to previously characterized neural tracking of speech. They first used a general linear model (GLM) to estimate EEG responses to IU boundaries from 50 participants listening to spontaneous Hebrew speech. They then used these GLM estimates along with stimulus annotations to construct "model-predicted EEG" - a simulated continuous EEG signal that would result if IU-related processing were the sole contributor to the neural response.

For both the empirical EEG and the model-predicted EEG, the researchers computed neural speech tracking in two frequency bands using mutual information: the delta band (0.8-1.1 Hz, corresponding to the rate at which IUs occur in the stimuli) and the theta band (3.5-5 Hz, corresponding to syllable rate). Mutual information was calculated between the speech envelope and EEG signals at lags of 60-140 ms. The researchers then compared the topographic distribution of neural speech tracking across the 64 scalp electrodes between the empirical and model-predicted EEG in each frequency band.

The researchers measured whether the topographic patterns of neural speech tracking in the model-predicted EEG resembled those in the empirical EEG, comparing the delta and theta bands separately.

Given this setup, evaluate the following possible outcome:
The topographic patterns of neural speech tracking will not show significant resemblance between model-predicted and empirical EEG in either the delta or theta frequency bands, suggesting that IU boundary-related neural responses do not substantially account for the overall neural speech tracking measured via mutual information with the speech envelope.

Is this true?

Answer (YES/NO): NO